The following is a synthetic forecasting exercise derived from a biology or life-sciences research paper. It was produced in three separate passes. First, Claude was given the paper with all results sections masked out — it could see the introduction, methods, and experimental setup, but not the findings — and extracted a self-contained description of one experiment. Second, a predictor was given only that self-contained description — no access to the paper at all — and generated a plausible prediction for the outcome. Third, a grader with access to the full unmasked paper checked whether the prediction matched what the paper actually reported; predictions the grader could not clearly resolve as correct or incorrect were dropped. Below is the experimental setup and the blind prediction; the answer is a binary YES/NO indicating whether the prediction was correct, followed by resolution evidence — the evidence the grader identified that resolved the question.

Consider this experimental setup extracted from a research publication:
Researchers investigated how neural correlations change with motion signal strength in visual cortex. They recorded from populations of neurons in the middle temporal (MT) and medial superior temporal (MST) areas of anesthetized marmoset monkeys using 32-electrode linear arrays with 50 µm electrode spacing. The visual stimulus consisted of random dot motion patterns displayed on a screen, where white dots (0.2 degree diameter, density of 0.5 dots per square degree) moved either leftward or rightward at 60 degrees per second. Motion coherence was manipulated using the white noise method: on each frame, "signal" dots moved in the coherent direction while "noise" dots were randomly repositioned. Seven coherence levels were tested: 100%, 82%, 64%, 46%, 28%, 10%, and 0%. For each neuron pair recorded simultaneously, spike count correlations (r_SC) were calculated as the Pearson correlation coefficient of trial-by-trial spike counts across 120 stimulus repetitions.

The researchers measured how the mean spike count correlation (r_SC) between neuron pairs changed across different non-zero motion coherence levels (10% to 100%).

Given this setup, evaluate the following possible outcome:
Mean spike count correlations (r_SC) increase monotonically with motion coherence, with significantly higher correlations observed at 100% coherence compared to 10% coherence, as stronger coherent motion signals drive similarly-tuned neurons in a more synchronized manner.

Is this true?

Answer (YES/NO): NO